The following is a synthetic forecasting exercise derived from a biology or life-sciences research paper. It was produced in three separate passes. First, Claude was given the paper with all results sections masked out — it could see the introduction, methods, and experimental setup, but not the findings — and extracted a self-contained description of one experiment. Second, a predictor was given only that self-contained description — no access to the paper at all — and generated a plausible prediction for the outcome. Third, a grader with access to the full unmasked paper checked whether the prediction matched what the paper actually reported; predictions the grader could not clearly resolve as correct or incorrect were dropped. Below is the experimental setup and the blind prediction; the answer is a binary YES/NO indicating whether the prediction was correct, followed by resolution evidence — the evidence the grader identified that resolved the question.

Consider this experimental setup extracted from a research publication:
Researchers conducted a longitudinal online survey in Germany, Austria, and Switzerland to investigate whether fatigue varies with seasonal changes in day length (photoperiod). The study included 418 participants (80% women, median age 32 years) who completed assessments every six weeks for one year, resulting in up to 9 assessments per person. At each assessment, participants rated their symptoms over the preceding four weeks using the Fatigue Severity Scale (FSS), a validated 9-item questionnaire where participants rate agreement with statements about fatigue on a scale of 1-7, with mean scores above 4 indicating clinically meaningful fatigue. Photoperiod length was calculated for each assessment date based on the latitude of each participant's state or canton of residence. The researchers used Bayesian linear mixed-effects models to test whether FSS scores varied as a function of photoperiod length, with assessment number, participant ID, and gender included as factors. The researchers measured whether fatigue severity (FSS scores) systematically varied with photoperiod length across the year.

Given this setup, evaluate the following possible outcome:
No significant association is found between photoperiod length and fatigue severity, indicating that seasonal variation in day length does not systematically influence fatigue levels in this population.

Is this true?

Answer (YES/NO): YES